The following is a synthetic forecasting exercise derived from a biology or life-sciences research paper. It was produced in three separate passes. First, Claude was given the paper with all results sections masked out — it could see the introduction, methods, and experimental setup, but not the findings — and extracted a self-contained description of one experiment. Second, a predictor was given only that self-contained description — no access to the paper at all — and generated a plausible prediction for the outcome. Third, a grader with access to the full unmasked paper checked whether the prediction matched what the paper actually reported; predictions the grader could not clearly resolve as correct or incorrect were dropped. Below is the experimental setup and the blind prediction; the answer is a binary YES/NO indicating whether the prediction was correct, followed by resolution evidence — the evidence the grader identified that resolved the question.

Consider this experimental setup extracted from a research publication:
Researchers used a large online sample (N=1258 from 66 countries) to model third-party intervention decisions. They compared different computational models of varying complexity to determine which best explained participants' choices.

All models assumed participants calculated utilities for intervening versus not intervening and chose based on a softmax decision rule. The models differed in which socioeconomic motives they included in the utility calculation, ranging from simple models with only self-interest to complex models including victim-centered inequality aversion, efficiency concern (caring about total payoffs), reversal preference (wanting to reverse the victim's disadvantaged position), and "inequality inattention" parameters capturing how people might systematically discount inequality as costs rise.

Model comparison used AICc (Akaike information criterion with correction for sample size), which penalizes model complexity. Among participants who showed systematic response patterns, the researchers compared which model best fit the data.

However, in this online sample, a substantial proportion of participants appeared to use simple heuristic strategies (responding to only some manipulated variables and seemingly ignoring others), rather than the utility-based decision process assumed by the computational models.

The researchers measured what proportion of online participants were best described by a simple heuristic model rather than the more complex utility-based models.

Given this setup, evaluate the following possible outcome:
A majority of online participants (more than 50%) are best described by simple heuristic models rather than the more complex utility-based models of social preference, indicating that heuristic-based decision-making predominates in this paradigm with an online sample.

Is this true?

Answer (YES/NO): NO